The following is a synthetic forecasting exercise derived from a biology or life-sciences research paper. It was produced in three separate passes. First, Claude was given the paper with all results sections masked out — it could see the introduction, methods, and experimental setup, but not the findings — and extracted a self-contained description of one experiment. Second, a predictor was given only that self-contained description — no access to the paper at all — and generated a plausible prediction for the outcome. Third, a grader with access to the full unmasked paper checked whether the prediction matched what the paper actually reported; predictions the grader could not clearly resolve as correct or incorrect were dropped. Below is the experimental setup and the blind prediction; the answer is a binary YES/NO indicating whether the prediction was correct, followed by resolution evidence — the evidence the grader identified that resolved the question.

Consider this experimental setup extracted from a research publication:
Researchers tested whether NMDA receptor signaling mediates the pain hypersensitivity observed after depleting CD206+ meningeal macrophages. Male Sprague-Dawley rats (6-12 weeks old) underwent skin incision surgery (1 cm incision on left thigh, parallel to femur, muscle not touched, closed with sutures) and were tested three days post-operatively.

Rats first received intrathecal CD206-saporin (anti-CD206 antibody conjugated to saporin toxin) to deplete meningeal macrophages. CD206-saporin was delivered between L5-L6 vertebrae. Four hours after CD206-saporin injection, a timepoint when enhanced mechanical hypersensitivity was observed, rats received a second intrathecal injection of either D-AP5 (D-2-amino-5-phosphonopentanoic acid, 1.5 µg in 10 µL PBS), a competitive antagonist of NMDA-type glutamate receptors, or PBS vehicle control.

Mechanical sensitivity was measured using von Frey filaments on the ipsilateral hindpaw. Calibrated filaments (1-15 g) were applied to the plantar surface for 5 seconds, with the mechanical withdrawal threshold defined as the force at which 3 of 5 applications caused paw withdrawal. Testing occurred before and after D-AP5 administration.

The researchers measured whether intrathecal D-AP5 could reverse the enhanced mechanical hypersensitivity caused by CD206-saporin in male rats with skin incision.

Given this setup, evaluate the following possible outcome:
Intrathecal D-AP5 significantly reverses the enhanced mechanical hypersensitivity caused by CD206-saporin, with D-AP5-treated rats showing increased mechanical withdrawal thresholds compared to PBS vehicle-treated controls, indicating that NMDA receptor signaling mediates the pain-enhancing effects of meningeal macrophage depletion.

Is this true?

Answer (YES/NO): YES